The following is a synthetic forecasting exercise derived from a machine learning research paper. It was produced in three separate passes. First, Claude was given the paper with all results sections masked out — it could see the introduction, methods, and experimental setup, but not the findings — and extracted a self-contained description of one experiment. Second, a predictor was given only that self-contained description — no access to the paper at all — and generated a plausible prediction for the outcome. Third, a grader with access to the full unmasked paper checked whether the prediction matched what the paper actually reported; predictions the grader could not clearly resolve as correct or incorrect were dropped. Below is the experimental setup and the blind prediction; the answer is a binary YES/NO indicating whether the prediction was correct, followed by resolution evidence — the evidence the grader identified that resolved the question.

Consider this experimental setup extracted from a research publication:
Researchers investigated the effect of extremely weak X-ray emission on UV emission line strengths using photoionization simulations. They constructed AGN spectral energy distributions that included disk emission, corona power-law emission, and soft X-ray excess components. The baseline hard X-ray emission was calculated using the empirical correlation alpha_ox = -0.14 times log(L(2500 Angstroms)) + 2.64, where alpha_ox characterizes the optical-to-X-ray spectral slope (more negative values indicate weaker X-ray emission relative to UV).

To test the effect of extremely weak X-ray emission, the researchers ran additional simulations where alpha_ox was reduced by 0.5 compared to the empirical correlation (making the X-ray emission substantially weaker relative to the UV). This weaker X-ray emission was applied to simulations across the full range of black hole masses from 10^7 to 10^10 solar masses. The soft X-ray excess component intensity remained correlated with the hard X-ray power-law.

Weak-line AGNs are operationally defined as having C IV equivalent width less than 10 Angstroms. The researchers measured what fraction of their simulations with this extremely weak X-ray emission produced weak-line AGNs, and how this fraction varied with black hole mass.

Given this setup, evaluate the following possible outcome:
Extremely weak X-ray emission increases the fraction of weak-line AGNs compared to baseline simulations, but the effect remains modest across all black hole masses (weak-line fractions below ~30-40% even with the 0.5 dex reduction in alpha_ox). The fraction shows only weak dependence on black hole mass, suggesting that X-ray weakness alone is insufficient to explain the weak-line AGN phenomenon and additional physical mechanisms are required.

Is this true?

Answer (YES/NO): NO